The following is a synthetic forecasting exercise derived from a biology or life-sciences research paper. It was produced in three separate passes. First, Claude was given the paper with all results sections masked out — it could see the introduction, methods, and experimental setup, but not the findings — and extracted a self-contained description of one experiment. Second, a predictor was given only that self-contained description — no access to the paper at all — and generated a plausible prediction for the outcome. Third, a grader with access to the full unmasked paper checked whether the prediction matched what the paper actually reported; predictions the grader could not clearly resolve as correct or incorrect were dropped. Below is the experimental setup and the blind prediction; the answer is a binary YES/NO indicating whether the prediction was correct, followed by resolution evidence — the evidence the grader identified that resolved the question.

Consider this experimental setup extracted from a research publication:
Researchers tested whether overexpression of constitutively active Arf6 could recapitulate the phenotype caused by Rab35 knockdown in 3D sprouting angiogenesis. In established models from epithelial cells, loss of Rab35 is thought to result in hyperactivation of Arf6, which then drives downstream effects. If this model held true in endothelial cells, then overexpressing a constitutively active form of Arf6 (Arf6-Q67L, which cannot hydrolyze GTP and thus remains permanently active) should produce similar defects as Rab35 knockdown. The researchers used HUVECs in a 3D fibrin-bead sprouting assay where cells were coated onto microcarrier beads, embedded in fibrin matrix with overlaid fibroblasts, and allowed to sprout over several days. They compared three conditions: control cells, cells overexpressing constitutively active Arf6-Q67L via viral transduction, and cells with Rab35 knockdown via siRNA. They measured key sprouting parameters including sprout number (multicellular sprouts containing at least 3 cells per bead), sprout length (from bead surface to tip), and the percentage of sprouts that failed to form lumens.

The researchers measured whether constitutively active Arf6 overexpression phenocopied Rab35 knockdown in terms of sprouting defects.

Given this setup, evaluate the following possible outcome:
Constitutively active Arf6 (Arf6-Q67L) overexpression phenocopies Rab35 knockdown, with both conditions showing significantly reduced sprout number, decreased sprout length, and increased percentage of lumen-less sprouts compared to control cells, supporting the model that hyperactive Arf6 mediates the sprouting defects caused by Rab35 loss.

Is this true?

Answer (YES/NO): NO